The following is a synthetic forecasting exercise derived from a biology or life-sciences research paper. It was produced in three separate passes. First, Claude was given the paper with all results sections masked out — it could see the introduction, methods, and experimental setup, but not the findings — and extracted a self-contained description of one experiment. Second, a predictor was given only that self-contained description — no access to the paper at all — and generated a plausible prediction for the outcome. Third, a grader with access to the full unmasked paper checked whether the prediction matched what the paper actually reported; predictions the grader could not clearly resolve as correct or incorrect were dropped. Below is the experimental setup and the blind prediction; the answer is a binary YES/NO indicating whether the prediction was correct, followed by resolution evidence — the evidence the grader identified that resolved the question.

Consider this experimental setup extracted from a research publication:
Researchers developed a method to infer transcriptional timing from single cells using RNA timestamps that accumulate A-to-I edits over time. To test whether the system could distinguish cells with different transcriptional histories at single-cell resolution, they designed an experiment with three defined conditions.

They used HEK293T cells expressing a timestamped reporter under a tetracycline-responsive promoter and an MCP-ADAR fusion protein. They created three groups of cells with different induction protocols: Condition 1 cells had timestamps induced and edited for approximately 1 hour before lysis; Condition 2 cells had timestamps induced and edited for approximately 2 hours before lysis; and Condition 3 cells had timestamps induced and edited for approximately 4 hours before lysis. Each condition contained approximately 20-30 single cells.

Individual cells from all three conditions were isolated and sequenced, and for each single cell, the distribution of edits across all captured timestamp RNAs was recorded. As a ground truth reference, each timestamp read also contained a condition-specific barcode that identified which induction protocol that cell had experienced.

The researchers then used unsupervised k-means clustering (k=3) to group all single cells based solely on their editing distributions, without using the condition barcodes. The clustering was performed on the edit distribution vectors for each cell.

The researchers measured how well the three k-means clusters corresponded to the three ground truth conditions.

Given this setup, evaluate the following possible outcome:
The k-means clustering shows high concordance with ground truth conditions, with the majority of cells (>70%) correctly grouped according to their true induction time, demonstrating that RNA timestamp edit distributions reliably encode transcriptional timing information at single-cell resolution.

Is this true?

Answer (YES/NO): YES